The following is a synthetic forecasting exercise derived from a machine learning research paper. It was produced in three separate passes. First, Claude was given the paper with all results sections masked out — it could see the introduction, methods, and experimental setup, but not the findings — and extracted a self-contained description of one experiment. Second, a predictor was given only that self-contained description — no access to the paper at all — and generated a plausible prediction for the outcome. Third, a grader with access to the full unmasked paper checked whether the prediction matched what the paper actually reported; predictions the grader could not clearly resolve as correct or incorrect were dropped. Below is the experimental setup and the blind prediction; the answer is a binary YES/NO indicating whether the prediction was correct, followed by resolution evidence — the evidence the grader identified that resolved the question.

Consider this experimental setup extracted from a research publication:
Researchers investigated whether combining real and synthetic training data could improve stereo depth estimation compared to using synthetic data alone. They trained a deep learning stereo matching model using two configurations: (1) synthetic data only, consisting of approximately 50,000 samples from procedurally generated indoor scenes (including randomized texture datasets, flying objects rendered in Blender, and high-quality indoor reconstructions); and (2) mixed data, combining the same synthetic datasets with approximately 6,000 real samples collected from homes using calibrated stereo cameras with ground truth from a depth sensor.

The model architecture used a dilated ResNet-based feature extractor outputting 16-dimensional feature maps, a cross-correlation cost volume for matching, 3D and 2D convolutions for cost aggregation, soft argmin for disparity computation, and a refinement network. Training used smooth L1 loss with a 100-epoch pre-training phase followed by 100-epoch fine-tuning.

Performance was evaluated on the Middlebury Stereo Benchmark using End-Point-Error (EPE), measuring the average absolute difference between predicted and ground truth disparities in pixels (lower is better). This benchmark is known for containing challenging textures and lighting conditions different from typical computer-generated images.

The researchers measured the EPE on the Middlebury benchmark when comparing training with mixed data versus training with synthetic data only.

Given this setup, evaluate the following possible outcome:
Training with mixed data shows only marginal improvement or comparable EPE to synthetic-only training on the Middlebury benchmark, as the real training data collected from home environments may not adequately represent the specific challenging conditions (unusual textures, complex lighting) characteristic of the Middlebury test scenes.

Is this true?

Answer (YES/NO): YES